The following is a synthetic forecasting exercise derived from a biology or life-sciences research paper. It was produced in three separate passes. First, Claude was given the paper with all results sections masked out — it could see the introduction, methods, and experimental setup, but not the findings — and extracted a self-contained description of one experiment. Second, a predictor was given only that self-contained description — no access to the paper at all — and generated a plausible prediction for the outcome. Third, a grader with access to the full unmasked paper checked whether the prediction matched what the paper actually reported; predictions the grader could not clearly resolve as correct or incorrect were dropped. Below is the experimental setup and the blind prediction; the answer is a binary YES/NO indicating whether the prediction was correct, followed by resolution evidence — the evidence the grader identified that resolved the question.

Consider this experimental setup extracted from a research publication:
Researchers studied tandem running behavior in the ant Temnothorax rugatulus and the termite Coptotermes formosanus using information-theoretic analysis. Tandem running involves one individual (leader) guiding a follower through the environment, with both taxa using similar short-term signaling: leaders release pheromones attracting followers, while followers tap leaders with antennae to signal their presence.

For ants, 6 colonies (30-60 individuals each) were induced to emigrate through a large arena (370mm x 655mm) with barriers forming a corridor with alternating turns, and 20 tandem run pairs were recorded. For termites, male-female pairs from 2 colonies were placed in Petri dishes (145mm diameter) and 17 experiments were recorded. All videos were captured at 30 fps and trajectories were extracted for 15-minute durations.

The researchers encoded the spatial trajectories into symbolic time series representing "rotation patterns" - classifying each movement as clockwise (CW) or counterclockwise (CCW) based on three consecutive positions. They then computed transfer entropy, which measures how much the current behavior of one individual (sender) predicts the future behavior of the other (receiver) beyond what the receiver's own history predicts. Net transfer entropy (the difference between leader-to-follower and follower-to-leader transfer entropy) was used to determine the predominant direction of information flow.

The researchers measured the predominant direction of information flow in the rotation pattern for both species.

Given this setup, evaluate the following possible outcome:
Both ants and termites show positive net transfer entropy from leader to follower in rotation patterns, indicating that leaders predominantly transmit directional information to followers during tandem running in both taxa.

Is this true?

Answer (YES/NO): YES